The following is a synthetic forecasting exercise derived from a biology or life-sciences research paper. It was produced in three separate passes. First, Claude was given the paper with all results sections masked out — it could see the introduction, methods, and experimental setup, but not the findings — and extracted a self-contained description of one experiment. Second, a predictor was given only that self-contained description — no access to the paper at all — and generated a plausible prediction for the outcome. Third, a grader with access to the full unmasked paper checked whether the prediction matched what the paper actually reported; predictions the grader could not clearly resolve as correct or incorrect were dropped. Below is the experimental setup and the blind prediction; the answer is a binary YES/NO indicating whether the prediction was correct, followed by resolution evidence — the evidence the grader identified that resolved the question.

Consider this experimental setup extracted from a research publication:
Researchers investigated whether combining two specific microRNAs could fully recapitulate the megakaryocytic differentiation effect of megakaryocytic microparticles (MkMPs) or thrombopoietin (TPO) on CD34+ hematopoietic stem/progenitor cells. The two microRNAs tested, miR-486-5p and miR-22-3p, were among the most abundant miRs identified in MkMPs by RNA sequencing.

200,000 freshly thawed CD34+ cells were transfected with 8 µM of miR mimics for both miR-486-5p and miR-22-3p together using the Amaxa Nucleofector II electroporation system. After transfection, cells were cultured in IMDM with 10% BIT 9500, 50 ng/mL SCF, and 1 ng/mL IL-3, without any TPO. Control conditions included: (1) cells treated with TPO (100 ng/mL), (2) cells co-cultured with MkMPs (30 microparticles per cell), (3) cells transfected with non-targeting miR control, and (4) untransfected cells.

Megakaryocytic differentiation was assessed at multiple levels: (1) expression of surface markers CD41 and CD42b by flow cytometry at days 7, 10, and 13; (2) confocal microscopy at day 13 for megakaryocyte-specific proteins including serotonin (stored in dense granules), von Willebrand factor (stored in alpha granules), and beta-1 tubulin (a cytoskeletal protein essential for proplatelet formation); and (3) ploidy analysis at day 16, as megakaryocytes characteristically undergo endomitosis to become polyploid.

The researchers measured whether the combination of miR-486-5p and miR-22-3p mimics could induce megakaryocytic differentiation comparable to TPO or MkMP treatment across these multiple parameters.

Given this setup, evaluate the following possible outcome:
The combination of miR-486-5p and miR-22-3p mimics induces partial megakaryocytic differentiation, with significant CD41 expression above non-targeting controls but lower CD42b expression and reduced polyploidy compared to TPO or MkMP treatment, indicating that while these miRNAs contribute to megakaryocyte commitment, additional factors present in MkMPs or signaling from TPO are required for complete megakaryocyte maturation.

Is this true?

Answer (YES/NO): NO